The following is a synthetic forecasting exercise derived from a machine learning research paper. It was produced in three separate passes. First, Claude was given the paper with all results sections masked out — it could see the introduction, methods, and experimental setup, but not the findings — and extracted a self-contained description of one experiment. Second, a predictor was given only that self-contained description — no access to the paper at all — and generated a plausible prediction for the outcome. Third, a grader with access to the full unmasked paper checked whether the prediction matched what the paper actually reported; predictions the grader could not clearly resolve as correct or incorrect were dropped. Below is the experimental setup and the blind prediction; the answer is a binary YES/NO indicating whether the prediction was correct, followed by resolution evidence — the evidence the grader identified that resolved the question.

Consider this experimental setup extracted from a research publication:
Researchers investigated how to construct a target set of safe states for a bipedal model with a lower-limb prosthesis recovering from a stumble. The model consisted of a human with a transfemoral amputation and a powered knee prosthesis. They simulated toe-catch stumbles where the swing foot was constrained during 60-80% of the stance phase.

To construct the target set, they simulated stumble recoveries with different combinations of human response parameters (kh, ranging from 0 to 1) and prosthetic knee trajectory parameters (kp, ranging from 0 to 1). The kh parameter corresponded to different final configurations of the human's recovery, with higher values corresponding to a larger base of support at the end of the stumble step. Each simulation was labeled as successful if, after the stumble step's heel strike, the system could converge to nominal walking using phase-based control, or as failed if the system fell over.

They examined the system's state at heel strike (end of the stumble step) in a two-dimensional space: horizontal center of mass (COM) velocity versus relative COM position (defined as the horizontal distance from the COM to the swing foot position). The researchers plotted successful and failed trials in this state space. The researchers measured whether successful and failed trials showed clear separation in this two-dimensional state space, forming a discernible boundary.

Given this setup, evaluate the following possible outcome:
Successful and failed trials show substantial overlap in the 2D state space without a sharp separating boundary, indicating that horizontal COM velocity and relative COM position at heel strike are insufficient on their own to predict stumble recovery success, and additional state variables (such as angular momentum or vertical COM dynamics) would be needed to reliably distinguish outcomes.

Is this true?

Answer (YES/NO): NO